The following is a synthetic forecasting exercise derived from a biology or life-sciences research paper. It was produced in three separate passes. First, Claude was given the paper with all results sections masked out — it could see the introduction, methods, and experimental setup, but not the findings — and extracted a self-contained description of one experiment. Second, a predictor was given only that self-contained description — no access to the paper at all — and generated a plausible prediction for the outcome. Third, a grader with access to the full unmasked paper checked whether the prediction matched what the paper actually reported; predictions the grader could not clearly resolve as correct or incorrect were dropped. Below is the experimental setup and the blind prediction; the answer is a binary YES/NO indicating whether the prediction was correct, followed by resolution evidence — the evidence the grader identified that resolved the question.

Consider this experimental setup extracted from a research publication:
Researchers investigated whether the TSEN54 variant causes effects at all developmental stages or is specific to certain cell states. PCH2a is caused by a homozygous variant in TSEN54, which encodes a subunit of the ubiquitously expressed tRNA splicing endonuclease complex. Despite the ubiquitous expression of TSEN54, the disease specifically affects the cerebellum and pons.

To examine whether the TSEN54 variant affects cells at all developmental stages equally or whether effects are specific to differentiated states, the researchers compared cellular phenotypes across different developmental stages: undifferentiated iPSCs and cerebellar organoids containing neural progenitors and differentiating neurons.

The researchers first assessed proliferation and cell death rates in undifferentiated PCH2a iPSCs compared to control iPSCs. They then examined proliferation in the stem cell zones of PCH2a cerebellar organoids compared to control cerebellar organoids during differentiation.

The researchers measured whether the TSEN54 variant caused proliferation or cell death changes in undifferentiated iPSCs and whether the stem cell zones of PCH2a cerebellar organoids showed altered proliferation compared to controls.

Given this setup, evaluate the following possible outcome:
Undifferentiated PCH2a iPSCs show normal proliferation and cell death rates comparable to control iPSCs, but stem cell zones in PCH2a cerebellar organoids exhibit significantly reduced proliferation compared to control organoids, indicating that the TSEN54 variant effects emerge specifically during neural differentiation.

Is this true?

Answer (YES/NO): NO